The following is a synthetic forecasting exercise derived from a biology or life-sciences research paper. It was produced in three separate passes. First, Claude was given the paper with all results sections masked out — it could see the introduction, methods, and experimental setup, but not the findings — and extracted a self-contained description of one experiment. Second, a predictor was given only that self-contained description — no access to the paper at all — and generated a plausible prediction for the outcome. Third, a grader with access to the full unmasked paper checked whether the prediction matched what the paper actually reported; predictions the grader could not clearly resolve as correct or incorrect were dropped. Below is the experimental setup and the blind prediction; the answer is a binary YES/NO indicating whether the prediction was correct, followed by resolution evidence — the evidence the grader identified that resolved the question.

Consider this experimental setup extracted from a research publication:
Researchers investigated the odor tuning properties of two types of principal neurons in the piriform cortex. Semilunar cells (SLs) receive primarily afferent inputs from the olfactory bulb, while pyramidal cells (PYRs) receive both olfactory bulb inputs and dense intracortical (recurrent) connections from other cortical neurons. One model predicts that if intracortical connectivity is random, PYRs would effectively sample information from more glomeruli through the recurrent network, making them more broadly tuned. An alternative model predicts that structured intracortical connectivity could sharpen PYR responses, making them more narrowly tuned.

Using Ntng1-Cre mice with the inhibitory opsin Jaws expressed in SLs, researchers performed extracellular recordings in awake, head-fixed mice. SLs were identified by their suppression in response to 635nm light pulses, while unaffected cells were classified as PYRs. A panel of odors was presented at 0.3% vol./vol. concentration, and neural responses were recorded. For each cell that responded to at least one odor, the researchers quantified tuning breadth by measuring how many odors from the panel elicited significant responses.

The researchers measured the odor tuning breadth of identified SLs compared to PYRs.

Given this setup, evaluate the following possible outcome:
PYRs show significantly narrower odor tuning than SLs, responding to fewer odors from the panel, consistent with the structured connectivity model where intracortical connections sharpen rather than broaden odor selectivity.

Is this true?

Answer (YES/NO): YES